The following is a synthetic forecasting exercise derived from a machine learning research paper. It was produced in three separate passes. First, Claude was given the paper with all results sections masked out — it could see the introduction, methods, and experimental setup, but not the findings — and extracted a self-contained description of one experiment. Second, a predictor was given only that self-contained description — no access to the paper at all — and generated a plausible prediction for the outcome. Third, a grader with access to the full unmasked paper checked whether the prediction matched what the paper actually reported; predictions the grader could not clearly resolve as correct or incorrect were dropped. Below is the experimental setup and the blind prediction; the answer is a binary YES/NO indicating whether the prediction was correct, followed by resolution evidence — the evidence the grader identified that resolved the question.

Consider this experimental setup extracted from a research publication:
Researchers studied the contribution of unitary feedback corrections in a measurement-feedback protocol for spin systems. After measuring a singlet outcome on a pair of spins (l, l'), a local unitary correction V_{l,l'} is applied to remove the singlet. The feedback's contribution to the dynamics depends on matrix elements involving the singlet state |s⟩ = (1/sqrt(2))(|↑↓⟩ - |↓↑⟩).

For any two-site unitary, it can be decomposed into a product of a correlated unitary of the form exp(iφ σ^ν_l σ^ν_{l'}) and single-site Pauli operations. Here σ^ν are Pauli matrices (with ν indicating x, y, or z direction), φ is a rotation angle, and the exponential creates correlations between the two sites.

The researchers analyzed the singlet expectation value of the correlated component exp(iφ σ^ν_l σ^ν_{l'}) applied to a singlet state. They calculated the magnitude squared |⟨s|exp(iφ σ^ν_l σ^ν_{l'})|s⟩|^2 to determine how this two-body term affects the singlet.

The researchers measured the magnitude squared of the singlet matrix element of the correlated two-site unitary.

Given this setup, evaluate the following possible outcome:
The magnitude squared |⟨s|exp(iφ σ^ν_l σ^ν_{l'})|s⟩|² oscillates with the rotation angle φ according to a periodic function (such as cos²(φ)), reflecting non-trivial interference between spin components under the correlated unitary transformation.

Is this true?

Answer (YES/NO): NO